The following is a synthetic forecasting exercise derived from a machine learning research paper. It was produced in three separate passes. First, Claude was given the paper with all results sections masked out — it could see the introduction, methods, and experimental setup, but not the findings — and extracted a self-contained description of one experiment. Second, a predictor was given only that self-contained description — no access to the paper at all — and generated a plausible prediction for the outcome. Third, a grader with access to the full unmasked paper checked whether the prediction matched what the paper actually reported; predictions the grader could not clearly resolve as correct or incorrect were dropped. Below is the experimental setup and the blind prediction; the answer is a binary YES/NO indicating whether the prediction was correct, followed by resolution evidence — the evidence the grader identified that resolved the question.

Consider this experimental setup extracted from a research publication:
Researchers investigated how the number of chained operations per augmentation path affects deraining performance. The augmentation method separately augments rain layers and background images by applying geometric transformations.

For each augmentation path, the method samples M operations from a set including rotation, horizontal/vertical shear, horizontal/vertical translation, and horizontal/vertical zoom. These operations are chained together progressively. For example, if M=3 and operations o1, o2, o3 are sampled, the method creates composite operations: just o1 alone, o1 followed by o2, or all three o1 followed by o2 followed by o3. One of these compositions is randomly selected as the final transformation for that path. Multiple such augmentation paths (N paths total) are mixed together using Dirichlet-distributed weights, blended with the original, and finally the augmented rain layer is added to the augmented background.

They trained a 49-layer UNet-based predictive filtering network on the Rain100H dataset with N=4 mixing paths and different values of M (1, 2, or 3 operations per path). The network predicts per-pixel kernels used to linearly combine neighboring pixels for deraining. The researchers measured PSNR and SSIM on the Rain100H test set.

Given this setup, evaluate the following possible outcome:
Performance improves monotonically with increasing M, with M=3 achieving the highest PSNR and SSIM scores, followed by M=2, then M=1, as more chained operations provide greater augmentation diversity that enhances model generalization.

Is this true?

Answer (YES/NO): NO